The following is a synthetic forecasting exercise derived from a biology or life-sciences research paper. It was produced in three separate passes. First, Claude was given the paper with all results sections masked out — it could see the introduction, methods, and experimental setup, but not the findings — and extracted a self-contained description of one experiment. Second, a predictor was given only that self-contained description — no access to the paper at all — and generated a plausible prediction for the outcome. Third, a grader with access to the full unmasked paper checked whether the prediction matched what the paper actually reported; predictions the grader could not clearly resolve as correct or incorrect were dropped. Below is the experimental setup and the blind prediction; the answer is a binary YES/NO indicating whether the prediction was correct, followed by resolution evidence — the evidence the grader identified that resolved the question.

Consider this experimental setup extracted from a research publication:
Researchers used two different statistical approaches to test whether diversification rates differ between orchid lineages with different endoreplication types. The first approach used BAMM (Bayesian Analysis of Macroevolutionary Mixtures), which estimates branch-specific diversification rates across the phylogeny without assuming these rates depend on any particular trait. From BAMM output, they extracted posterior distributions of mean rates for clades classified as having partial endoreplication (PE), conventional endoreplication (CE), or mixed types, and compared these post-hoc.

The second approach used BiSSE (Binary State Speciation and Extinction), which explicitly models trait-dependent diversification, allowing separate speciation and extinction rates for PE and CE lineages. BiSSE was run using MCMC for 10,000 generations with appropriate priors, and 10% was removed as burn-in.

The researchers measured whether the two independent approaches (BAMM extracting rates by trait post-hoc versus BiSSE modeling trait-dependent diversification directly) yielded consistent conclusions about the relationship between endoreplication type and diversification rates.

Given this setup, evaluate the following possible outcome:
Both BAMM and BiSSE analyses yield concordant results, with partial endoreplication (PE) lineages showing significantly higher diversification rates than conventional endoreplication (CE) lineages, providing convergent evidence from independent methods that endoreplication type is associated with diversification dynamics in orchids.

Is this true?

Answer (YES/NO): YES